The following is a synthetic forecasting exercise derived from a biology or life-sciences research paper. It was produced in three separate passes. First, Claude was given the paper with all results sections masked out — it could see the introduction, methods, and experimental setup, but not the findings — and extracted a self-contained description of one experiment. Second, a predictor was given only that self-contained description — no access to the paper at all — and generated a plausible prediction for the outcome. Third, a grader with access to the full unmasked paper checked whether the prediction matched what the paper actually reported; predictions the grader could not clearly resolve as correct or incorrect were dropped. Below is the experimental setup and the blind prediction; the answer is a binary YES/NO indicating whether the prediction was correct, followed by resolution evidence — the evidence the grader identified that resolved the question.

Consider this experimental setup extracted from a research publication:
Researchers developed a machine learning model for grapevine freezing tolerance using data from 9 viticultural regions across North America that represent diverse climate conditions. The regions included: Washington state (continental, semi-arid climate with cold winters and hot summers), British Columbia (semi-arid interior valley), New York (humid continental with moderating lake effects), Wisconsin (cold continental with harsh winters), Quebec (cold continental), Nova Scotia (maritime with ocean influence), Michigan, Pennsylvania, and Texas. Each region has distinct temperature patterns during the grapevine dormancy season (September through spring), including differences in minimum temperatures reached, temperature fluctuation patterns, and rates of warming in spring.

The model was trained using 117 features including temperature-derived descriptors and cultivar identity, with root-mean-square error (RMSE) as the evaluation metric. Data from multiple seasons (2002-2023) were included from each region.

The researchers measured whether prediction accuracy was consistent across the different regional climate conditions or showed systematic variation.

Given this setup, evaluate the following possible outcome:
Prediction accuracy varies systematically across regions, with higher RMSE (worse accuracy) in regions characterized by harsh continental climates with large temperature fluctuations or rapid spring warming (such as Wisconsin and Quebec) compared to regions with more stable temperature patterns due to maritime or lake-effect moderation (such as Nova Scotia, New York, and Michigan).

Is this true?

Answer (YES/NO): NO